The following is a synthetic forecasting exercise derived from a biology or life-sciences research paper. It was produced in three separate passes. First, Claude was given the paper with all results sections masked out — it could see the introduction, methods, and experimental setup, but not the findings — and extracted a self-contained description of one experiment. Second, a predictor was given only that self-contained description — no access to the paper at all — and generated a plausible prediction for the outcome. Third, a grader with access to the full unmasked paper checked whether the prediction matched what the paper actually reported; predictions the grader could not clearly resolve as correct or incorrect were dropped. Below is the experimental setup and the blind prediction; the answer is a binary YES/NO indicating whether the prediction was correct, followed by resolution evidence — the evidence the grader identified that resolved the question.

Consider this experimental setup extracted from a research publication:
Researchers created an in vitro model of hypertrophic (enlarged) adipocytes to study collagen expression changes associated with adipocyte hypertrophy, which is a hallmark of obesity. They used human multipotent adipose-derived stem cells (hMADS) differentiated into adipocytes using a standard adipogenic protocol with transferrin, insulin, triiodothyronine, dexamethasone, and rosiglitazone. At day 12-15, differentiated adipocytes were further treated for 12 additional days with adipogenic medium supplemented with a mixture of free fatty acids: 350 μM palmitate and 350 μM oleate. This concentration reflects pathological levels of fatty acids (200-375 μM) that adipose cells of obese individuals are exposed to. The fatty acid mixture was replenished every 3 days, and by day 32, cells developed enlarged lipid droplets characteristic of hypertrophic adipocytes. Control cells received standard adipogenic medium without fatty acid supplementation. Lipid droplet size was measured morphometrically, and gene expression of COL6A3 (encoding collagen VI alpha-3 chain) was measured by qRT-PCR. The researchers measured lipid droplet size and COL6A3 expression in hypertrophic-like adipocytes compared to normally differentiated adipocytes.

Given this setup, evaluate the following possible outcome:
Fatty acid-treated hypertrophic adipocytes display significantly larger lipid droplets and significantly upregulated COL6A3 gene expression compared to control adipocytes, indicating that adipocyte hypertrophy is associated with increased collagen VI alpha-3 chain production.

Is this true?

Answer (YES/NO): NO